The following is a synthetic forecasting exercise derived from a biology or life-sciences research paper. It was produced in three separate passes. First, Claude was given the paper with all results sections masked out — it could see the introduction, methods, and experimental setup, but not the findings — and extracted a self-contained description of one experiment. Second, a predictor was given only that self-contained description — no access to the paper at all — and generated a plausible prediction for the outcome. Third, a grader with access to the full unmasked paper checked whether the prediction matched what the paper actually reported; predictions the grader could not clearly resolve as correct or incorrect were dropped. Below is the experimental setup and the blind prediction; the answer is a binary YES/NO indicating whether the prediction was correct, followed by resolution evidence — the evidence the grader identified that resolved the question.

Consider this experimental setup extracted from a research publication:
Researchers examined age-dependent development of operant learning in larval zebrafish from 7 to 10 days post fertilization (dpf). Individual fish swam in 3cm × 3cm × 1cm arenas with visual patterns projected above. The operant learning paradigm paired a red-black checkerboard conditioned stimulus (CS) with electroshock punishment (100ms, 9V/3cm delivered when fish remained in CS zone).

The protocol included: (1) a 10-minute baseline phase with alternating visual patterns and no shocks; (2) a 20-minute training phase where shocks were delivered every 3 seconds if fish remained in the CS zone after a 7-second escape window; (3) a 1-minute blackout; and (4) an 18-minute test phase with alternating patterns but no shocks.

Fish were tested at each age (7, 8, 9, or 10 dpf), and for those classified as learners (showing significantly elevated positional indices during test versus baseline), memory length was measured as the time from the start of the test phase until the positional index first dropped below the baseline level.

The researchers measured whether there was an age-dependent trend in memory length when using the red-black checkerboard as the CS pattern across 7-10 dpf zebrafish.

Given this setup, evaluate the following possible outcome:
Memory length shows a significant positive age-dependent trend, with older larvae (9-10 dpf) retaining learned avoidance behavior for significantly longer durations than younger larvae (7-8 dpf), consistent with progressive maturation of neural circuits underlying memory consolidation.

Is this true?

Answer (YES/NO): YES